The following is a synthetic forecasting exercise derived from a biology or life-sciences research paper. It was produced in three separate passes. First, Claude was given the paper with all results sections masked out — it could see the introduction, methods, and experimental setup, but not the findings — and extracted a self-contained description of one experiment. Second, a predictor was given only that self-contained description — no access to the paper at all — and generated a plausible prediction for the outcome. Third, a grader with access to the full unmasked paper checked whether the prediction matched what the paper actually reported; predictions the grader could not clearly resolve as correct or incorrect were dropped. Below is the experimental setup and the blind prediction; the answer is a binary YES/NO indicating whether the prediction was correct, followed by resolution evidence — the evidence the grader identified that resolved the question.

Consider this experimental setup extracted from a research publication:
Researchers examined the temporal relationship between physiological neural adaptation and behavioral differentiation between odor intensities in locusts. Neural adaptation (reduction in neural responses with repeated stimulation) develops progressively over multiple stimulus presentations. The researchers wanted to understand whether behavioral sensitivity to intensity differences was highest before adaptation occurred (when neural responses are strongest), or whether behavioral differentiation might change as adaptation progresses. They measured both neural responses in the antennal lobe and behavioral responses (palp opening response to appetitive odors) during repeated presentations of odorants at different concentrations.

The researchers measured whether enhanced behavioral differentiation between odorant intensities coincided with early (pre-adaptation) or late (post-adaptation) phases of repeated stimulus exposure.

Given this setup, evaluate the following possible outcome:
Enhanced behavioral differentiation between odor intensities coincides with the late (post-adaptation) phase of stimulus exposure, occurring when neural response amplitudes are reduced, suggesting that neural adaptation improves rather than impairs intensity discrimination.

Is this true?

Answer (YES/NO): YES